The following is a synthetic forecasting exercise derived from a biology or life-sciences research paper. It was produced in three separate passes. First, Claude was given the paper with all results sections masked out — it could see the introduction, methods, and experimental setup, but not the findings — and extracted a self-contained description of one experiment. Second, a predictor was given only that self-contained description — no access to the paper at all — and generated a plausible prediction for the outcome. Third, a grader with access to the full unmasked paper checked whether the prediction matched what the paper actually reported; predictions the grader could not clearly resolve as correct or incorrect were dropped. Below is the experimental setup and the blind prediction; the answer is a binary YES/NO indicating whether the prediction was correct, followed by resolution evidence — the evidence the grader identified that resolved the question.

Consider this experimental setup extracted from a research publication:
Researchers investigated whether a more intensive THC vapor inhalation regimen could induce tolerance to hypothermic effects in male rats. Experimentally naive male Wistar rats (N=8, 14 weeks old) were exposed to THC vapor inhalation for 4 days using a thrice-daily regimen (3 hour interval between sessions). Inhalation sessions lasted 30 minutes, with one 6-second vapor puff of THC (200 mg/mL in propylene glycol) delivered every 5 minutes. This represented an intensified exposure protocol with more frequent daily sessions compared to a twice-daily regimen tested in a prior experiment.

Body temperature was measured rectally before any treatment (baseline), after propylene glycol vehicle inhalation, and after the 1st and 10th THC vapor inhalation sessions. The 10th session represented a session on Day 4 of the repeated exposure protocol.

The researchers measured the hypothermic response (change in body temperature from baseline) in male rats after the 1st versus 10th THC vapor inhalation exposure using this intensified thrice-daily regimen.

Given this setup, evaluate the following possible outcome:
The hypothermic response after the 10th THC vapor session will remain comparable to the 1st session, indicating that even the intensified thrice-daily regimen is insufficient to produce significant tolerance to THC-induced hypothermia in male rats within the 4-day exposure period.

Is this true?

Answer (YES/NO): NO